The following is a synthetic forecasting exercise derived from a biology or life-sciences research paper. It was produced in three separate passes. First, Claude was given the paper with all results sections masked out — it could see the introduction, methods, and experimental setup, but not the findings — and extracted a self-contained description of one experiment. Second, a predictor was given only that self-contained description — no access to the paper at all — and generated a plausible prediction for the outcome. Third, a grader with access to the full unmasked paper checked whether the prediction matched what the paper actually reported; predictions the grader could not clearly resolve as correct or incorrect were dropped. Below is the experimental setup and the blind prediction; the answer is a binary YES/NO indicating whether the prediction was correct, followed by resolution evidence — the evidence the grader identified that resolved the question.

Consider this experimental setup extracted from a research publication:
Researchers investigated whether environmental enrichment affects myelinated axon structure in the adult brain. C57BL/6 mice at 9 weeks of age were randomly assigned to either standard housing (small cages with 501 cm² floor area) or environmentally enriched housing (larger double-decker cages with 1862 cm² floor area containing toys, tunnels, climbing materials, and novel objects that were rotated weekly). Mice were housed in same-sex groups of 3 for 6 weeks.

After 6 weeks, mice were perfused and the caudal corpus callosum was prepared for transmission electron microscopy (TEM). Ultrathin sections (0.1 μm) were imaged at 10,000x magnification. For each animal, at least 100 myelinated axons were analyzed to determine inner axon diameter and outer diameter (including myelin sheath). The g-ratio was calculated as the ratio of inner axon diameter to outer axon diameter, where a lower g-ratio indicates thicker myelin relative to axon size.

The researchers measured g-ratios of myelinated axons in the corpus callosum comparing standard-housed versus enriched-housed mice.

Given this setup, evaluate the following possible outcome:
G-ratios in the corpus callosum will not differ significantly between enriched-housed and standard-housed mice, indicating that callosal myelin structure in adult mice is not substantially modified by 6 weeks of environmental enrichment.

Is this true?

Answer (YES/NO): NO